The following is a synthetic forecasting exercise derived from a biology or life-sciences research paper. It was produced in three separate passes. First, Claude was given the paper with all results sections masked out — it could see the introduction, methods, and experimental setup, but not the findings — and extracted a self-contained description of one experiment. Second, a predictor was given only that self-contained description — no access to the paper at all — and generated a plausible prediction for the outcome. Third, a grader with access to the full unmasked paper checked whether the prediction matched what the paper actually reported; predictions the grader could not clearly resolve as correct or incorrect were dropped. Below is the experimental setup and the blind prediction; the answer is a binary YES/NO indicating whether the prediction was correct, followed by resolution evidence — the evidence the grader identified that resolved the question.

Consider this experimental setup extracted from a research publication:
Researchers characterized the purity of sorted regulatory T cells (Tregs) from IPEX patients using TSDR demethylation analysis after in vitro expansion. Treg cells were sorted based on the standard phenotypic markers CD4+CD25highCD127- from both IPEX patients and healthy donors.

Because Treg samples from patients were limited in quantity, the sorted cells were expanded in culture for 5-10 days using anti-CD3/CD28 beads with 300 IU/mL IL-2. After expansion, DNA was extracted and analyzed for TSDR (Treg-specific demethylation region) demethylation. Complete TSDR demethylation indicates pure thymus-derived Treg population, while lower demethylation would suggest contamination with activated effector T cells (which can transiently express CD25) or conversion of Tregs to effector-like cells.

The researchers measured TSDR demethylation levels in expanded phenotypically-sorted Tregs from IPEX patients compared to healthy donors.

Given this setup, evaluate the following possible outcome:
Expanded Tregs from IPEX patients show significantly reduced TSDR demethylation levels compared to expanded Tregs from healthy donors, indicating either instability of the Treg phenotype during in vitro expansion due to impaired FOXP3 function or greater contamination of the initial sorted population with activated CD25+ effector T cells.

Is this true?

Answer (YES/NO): NO